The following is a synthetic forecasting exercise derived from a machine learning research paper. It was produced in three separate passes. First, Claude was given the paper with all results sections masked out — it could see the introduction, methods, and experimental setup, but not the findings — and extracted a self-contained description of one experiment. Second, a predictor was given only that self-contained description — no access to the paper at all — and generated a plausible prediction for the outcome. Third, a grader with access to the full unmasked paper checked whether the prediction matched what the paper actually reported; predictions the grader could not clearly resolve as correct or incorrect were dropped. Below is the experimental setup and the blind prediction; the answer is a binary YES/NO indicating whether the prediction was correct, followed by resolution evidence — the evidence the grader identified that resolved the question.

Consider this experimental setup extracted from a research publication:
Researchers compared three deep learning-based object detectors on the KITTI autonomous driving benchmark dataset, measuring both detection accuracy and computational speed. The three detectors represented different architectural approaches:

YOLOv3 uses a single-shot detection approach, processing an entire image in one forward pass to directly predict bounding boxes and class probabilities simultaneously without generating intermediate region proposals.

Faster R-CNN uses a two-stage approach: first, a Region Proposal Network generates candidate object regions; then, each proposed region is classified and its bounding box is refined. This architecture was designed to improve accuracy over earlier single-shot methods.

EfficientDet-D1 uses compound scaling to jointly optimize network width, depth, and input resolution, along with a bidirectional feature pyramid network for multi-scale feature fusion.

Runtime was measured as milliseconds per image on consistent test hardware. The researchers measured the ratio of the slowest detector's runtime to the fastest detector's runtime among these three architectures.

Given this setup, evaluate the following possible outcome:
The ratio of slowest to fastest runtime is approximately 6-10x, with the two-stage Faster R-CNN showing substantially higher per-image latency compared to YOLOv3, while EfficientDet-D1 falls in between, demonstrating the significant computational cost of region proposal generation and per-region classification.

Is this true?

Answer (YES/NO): NO